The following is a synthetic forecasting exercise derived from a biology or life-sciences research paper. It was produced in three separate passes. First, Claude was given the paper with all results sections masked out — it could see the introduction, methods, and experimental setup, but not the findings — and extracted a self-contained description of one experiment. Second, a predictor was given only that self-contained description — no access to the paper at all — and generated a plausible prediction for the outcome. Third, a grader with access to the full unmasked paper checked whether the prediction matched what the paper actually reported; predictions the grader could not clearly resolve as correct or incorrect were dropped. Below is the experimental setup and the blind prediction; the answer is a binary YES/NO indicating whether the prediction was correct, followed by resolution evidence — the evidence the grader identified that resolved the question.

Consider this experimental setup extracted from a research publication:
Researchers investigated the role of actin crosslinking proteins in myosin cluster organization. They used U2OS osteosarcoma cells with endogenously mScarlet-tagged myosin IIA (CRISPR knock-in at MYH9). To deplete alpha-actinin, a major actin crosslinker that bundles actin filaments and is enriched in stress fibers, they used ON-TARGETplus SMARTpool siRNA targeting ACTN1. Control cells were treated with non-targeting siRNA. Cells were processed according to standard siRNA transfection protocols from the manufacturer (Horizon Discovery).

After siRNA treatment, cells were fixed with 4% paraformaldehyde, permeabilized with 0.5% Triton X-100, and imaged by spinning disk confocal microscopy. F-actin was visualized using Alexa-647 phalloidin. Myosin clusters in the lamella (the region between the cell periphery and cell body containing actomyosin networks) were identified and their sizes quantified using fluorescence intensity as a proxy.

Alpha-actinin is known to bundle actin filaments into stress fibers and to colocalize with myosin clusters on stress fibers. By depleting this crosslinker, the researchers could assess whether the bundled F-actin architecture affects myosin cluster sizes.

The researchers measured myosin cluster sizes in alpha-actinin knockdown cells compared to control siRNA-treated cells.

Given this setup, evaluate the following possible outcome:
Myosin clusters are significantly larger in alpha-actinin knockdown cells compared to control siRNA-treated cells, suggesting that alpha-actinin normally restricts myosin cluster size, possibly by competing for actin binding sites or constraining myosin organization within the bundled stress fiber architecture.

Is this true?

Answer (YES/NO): NO